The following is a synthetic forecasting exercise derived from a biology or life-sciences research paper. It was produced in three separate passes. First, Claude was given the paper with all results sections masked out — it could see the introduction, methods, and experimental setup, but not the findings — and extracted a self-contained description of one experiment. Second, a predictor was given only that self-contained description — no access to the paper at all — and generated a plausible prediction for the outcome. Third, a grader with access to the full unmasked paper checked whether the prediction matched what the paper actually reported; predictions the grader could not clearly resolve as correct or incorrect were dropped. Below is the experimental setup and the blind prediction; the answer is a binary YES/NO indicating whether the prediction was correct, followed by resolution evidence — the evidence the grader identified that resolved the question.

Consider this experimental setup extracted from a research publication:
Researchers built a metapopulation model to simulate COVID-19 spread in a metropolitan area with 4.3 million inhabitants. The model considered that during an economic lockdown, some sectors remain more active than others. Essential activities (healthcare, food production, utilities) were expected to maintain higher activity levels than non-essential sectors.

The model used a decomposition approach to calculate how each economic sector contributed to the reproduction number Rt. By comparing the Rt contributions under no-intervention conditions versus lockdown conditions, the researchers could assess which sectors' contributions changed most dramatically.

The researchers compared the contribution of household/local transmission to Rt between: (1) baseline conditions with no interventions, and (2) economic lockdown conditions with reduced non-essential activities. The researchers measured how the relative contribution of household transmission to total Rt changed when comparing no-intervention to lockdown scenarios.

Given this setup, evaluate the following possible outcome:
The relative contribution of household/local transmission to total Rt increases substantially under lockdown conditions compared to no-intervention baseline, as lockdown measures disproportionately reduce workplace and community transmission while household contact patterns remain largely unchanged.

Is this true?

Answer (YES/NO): YES